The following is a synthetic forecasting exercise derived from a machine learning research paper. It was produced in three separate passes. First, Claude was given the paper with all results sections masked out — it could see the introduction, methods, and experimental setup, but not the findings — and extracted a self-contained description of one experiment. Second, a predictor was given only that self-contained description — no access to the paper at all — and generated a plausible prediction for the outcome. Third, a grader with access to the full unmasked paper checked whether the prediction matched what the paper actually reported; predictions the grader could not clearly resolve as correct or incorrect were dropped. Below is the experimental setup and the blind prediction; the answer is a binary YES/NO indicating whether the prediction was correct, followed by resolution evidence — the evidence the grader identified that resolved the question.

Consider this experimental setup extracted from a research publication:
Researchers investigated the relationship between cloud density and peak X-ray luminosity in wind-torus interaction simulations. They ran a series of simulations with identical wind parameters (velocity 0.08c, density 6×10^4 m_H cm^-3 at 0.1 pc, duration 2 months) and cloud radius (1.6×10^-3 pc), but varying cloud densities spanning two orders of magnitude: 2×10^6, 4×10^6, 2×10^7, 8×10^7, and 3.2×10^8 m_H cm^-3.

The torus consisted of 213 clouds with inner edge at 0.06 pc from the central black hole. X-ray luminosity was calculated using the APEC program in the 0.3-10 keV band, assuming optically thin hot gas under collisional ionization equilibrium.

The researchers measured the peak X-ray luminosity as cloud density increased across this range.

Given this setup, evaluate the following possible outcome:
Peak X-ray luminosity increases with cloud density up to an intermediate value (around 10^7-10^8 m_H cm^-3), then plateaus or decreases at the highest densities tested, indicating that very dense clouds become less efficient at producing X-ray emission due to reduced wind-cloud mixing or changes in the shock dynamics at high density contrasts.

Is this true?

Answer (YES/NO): YES